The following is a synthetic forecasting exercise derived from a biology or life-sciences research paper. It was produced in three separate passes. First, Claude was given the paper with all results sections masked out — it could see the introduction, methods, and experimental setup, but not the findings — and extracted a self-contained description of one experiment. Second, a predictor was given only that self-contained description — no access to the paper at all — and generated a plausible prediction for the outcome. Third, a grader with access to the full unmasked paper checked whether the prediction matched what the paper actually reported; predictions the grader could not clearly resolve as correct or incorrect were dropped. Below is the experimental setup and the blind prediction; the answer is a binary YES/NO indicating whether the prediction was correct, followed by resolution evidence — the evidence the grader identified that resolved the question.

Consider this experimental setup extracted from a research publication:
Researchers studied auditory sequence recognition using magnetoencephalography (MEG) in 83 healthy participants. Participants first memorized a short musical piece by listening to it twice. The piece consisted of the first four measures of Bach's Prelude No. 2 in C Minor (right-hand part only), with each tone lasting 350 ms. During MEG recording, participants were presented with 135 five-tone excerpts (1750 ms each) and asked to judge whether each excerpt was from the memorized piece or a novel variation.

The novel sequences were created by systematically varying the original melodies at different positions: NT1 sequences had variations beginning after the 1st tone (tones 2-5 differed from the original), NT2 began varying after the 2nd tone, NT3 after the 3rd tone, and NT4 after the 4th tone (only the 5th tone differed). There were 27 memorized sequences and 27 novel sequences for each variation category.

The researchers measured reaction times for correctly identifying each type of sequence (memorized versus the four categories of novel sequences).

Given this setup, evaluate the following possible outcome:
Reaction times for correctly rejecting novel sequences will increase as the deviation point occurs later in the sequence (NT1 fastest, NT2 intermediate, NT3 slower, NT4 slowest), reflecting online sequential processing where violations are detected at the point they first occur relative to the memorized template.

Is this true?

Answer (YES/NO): NO